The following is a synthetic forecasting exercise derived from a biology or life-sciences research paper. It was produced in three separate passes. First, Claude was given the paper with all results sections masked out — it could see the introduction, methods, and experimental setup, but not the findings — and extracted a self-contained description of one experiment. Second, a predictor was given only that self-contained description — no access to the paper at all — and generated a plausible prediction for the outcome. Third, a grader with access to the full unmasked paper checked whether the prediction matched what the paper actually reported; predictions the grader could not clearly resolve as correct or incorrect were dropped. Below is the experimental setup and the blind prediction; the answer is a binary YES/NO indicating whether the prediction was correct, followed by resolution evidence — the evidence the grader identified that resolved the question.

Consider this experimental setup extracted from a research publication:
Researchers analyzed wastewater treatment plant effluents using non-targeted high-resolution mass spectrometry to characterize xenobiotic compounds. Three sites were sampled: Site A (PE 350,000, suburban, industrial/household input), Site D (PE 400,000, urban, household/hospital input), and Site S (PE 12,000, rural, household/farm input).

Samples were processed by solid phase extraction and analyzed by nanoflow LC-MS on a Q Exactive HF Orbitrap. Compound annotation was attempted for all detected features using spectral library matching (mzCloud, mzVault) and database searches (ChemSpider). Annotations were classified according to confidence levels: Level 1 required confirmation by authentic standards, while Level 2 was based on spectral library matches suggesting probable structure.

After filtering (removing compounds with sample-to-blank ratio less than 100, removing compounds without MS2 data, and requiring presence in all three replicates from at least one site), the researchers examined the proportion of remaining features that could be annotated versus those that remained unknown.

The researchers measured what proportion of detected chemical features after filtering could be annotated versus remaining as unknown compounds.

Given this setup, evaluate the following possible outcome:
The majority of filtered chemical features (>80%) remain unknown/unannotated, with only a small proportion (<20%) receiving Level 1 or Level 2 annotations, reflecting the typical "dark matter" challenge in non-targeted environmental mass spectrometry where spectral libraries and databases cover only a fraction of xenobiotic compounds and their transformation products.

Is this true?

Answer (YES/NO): NO